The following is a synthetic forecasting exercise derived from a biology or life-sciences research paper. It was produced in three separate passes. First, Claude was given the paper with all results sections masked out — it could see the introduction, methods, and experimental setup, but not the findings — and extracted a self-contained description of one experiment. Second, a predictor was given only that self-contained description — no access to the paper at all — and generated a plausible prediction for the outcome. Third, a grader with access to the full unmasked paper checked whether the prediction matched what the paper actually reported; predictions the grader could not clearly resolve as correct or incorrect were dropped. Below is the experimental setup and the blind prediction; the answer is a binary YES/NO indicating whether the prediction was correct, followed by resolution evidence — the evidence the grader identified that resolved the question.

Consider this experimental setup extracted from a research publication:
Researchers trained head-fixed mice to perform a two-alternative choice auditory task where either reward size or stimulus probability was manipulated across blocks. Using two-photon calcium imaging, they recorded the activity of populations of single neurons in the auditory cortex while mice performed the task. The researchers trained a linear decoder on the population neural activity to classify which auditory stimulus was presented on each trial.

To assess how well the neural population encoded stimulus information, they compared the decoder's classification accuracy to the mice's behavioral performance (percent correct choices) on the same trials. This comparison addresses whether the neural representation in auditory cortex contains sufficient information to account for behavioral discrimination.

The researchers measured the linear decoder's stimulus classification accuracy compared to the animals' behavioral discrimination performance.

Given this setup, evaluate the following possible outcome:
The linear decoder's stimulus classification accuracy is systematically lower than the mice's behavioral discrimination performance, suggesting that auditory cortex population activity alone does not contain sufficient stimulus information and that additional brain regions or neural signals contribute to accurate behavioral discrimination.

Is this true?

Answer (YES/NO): NO